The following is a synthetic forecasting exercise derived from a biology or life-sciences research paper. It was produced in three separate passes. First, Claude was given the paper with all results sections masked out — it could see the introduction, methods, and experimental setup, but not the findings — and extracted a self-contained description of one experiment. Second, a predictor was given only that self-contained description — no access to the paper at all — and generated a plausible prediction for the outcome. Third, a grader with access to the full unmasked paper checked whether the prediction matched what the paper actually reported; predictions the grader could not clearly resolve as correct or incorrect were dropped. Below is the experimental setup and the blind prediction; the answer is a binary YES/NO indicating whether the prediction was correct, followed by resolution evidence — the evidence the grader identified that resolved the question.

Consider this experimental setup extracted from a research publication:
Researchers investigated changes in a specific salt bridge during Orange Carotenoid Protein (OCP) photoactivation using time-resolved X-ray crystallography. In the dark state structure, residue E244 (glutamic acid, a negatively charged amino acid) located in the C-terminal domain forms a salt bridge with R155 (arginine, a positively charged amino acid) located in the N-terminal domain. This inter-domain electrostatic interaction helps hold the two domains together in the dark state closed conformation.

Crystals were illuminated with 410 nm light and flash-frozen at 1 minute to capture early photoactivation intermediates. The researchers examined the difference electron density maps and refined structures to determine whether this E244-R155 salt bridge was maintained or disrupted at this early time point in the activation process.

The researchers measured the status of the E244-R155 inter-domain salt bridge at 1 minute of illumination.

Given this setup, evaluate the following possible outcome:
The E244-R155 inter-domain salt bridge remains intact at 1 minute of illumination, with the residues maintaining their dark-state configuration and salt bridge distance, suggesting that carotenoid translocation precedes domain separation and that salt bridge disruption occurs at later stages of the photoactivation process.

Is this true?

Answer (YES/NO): NO